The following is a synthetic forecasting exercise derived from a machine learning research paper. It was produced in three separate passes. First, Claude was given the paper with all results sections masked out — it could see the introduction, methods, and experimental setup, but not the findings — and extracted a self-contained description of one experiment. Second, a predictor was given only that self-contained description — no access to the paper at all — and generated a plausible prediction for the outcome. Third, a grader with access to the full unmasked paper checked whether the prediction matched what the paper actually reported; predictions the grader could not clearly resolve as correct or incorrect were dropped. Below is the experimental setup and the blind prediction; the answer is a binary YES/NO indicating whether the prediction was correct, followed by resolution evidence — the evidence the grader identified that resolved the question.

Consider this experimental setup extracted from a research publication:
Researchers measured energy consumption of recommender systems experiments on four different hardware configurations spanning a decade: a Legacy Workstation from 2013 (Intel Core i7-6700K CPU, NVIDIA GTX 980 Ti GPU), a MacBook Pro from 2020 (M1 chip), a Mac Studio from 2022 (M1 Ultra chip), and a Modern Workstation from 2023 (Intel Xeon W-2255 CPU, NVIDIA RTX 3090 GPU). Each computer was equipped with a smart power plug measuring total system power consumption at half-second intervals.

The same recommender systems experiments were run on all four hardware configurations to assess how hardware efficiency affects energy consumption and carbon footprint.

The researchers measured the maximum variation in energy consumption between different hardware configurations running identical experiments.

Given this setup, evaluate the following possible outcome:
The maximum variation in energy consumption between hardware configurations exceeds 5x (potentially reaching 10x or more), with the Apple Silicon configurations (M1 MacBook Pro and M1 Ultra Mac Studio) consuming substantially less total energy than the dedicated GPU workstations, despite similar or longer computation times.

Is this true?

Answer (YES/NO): YES